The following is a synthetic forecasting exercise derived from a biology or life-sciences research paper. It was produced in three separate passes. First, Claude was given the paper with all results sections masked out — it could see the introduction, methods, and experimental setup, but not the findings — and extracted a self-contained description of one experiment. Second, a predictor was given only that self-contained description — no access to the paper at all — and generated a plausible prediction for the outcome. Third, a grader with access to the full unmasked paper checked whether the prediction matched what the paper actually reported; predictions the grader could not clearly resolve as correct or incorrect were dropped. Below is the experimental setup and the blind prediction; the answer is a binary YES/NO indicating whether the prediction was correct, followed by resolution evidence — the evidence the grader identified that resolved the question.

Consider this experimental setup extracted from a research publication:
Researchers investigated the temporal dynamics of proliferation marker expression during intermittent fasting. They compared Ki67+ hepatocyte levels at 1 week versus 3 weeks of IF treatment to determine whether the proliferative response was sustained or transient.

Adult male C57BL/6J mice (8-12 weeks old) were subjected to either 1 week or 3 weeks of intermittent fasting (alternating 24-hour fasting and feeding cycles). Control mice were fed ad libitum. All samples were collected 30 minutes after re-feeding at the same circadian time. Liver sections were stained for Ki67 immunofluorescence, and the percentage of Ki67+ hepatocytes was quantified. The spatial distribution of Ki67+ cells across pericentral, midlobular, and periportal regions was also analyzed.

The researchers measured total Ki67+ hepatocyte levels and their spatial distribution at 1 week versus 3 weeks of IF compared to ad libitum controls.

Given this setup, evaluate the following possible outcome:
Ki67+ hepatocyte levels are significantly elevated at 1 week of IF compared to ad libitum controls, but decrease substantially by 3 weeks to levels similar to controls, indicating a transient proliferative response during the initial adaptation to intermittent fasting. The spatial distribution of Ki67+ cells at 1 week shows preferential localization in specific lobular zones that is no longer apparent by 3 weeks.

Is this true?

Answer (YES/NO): YES